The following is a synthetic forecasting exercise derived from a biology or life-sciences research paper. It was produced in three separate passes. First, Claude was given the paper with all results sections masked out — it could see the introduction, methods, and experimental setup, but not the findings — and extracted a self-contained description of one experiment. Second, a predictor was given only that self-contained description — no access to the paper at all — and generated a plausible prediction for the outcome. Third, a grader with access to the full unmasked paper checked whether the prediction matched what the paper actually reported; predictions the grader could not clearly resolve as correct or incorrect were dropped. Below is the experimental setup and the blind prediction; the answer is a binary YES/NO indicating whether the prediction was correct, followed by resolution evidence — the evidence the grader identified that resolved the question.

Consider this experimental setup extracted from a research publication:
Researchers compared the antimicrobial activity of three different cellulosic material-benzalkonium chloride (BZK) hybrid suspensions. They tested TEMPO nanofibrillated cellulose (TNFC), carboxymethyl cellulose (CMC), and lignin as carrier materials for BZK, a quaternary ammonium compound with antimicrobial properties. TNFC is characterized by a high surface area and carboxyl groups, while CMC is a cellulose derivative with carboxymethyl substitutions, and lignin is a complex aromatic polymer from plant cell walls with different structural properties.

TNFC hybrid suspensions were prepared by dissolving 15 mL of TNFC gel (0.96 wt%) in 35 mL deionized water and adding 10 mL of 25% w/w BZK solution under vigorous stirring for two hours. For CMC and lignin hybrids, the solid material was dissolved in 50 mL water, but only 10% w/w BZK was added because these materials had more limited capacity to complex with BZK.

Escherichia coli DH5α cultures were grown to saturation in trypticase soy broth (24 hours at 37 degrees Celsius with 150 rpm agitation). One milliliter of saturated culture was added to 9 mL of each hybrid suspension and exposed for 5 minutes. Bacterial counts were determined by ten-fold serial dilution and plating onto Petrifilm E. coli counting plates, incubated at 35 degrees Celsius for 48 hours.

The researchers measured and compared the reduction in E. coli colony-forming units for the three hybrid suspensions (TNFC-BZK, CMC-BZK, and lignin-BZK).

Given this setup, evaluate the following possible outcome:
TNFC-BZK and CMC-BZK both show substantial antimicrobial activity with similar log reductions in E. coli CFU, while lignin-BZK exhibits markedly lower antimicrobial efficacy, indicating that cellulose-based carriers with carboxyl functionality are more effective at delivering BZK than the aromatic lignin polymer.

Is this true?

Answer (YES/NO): NO